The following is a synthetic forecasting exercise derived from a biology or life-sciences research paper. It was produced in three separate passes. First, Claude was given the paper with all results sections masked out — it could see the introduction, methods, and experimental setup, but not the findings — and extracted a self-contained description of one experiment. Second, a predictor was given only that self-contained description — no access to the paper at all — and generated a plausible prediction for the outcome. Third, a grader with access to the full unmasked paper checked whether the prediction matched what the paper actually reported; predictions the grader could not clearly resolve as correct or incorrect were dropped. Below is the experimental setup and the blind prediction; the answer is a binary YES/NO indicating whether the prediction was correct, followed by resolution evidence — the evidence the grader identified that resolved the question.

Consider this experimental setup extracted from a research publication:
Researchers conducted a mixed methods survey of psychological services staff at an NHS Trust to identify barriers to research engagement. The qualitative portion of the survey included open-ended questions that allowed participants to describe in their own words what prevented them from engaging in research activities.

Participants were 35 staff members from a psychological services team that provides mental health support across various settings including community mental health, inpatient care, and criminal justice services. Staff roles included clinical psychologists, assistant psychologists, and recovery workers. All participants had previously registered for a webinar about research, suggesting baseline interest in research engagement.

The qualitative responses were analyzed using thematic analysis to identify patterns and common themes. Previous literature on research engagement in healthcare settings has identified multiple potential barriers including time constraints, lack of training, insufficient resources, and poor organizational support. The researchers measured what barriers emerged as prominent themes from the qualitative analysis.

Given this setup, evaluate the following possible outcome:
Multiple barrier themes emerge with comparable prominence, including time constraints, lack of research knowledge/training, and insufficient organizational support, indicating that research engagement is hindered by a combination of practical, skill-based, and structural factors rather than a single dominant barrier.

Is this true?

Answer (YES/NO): NO